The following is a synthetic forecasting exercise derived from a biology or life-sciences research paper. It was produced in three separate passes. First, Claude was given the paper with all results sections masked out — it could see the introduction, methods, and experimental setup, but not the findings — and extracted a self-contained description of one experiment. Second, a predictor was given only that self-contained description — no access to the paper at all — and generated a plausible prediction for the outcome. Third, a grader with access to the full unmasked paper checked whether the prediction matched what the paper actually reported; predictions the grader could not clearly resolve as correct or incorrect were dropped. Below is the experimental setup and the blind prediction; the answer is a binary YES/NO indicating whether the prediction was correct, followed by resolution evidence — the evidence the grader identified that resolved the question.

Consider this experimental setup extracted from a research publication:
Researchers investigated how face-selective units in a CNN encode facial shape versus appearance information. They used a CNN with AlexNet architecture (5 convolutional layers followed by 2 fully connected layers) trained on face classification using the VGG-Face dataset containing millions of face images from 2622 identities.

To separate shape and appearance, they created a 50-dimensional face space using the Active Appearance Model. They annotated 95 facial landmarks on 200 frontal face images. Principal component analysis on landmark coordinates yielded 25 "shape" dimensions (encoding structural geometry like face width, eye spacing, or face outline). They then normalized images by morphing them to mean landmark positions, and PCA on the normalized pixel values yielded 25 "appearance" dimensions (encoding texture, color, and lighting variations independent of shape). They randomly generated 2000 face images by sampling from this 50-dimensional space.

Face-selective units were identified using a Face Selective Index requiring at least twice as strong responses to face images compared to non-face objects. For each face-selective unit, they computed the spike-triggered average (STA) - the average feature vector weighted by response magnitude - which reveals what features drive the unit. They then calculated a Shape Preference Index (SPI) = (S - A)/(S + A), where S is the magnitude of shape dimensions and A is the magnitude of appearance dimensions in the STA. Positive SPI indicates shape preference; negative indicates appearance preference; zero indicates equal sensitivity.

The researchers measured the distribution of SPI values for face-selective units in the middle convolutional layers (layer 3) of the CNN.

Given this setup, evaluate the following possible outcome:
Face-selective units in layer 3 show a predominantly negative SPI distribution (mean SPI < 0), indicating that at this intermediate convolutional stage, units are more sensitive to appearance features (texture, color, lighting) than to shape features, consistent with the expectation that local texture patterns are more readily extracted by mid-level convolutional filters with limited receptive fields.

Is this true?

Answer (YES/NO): NO